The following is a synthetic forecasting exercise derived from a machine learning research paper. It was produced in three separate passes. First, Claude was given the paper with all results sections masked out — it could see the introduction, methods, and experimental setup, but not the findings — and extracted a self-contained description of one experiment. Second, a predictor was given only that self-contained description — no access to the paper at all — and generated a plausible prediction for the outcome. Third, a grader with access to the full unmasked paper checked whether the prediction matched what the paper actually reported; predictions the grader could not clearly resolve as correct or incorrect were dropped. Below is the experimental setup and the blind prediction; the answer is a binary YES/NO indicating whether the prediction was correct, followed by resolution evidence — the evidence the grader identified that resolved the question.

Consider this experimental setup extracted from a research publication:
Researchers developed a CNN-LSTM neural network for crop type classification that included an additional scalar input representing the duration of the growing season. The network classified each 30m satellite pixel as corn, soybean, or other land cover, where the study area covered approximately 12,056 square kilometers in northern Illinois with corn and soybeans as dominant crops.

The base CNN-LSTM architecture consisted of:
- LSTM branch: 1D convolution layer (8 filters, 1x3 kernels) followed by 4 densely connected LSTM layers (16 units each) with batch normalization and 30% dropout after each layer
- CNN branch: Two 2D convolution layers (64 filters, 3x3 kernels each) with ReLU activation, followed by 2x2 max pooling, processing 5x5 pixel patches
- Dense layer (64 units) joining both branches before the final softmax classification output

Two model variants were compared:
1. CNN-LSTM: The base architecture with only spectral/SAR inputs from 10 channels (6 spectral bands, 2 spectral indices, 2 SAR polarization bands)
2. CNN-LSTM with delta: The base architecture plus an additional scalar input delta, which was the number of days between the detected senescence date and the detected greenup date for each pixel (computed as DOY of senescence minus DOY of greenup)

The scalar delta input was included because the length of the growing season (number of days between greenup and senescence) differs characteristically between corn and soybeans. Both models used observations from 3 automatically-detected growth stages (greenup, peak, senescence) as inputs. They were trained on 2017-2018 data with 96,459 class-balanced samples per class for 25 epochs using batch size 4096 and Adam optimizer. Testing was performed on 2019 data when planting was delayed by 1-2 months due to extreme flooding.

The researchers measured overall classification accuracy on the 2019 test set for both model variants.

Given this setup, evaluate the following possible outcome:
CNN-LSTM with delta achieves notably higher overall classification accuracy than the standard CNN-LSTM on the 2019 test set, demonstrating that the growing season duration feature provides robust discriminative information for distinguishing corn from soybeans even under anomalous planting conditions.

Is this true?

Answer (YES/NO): YES